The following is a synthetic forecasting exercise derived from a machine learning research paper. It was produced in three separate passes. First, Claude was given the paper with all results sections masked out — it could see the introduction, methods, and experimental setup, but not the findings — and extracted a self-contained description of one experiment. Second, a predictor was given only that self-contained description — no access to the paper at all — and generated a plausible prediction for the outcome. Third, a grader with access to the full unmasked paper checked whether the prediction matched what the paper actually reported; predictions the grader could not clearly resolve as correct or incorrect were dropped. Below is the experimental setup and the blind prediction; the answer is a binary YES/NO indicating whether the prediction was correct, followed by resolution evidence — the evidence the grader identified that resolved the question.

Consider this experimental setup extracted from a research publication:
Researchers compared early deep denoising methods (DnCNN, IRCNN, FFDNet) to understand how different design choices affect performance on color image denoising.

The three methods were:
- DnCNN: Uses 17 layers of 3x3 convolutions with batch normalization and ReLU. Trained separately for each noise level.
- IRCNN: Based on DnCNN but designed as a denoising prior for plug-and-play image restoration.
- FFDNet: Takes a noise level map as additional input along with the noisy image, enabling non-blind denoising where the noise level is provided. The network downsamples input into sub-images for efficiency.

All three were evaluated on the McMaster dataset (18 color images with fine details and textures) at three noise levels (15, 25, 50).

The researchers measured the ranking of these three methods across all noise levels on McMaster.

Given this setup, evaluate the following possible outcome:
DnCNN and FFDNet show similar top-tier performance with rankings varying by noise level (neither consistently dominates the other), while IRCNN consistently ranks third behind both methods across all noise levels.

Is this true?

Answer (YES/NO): NO